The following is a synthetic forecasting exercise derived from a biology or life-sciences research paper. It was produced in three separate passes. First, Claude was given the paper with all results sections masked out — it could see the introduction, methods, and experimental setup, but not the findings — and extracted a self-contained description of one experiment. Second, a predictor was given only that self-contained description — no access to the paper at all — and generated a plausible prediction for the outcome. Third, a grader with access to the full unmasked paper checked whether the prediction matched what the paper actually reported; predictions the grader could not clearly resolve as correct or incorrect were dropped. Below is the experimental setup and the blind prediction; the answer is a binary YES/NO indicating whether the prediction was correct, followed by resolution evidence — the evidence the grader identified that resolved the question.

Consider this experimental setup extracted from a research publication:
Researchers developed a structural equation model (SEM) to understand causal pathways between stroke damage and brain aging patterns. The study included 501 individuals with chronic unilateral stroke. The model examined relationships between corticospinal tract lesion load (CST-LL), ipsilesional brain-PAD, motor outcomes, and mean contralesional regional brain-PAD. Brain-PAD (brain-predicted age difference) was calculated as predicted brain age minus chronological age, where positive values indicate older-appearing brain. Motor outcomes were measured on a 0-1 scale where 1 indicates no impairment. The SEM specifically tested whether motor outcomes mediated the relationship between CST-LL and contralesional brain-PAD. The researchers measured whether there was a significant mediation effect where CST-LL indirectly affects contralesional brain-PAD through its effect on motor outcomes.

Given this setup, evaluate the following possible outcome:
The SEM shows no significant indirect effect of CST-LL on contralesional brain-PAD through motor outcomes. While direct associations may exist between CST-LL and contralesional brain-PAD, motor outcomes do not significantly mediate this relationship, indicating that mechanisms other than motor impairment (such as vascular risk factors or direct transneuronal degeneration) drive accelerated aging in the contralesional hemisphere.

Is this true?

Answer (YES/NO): NO